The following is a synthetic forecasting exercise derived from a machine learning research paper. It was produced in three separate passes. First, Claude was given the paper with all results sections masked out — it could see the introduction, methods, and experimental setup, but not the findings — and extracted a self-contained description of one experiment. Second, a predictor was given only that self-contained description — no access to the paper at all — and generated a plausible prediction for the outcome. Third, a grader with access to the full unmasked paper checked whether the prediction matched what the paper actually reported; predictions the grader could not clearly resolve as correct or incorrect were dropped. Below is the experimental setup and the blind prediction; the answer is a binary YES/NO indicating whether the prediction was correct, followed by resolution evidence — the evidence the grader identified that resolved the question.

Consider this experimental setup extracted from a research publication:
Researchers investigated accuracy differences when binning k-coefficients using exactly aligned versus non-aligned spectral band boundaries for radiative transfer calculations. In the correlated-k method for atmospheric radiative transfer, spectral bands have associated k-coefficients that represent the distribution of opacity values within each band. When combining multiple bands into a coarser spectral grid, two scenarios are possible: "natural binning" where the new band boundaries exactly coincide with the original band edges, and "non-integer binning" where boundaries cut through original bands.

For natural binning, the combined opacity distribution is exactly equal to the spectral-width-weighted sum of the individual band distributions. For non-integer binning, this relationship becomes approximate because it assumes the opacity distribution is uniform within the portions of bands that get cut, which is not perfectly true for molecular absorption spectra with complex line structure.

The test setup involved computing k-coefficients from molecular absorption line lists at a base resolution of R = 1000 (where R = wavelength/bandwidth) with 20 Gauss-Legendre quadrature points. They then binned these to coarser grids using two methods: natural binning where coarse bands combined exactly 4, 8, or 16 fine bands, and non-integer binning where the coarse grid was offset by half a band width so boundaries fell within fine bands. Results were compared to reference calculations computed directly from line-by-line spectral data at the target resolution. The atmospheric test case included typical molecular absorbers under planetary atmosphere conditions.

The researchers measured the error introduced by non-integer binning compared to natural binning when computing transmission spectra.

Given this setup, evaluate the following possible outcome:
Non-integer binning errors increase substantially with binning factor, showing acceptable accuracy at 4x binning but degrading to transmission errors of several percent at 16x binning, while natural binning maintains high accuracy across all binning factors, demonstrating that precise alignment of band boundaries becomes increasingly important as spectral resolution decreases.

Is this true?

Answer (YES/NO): NO